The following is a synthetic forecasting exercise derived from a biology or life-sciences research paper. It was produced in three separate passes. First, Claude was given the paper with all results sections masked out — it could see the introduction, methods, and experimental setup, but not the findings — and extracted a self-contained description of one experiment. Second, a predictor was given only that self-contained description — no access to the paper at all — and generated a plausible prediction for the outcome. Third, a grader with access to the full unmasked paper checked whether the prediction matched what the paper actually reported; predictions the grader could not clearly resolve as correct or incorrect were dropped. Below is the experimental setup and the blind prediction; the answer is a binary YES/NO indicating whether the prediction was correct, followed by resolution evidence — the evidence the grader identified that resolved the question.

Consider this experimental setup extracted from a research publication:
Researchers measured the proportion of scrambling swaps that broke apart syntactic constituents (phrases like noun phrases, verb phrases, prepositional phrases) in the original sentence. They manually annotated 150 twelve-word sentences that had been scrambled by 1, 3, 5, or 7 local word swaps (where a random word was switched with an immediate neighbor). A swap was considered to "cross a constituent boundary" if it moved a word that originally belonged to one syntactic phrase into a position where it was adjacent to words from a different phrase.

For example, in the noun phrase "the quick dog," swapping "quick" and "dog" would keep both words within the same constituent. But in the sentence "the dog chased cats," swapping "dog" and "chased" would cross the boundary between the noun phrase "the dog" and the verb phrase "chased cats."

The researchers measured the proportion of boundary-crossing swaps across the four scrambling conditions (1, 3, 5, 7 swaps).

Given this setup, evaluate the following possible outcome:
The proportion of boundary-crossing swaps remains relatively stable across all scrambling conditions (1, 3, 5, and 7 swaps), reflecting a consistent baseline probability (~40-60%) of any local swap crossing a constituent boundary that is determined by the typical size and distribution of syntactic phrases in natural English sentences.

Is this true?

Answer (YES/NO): NO